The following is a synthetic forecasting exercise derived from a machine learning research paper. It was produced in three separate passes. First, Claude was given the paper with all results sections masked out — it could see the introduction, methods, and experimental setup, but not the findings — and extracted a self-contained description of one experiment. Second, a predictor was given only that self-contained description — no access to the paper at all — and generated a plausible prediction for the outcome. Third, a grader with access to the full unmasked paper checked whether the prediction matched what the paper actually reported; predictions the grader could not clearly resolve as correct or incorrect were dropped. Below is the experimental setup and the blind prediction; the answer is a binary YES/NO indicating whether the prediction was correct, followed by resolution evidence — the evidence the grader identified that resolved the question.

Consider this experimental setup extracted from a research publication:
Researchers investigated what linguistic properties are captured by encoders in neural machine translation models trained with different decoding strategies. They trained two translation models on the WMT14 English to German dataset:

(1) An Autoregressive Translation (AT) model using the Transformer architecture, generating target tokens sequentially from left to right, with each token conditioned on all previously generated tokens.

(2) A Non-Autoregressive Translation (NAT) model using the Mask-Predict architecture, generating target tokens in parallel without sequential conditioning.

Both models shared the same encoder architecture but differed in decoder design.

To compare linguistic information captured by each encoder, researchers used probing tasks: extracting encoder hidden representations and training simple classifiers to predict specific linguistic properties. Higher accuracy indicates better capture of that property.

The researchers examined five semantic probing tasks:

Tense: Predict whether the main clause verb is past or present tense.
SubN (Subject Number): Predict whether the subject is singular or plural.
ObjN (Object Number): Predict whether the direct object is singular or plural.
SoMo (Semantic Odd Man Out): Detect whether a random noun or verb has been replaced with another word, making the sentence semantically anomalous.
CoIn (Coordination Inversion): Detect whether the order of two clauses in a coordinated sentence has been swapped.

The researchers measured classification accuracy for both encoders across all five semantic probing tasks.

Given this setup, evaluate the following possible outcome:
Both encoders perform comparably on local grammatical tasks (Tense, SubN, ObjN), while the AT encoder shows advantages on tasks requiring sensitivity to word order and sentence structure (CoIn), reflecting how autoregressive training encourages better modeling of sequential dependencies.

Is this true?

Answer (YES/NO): NO